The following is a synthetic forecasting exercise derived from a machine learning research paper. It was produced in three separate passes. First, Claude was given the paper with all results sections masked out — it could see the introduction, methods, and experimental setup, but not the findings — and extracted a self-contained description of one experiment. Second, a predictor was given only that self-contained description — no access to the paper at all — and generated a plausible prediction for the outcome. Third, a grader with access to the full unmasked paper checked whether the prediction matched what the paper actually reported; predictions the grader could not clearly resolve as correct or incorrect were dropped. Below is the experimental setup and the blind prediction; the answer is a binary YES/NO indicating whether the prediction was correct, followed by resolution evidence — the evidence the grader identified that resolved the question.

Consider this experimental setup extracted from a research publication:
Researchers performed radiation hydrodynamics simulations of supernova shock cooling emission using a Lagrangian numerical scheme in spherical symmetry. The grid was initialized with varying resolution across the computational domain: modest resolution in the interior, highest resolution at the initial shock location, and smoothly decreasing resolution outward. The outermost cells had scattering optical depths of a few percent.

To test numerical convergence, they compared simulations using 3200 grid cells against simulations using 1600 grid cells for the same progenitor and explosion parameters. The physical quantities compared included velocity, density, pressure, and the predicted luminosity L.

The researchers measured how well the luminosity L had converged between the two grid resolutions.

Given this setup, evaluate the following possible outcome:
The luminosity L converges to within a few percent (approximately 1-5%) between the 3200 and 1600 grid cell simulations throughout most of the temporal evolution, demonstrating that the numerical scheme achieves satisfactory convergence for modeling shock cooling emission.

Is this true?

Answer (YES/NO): YES